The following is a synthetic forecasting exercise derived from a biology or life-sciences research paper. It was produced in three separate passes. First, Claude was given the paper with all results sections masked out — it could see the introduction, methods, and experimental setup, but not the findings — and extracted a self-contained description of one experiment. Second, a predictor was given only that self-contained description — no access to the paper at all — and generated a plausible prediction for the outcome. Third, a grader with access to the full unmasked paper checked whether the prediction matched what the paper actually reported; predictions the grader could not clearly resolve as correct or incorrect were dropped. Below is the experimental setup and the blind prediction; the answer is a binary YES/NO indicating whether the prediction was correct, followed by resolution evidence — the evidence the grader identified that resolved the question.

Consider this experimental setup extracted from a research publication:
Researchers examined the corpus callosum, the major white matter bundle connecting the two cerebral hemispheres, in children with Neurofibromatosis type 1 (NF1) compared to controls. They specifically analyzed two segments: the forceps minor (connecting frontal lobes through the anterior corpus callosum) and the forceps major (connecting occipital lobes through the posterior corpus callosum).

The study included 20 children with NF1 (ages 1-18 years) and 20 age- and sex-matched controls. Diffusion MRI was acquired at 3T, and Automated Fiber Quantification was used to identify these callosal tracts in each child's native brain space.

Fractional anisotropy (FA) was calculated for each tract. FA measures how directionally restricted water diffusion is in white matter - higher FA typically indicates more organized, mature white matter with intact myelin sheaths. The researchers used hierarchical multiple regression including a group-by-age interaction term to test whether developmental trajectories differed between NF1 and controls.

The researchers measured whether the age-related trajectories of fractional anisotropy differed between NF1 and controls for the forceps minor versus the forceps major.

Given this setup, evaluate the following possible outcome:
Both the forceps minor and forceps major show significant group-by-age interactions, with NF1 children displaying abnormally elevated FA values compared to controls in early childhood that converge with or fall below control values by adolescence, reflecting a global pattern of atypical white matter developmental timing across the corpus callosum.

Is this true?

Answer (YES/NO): NO